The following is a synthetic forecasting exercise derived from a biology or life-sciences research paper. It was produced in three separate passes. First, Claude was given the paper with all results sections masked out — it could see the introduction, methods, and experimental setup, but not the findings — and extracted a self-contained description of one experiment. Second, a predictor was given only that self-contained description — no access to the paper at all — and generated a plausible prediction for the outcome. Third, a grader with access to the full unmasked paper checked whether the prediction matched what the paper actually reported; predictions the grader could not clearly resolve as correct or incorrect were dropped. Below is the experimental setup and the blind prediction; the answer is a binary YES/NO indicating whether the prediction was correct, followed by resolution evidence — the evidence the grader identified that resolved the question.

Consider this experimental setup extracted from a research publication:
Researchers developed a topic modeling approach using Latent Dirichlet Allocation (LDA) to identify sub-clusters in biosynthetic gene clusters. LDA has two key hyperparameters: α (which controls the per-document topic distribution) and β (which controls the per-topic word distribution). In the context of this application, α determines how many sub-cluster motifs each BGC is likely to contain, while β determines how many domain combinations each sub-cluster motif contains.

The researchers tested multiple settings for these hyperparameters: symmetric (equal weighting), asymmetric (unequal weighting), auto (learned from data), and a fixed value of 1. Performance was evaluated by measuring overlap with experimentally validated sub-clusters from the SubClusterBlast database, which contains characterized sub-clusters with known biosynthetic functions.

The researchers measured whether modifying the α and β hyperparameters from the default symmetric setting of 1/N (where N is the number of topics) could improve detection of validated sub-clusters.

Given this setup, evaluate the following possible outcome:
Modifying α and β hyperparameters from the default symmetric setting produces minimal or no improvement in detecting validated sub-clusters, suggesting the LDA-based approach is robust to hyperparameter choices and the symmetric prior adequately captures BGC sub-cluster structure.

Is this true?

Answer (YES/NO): YES